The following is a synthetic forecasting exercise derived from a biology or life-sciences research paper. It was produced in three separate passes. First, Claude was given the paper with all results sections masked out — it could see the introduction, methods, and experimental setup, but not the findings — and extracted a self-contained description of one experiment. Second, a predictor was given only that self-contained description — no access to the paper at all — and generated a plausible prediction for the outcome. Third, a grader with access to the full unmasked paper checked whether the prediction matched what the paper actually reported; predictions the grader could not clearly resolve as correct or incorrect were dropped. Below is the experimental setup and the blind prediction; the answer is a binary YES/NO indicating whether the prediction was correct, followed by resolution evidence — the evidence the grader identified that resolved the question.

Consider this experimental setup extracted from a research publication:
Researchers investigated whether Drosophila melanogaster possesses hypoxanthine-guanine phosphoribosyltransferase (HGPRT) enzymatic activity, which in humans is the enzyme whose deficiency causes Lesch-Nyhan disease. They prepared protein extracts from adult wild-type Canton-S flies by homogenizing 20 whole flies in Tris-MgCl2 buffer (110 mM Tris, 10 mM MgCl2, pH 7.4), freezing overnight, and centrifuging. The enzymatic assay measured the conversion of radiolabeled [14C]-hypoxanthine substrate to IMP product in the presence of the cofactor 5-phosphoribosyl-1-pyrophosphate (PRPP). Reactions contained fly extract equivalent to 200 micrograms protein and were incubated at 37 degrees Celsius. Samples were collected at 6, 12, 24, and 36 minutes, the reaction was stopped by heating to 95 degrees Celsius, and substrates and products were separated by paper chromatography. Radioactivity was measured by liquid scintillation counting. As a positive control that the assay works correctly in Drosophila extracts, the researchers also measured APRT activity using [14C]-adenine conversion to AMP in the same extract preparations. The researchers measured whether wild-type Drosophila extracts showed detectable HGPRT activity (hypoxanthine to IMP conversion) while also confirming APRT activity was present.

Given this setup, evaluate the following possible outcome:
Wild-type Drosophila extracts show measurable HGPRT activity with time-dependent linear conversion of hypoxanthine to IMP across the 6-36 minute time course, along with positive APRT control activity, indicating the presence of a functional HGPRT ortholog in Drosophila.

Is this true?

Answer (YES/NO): NO